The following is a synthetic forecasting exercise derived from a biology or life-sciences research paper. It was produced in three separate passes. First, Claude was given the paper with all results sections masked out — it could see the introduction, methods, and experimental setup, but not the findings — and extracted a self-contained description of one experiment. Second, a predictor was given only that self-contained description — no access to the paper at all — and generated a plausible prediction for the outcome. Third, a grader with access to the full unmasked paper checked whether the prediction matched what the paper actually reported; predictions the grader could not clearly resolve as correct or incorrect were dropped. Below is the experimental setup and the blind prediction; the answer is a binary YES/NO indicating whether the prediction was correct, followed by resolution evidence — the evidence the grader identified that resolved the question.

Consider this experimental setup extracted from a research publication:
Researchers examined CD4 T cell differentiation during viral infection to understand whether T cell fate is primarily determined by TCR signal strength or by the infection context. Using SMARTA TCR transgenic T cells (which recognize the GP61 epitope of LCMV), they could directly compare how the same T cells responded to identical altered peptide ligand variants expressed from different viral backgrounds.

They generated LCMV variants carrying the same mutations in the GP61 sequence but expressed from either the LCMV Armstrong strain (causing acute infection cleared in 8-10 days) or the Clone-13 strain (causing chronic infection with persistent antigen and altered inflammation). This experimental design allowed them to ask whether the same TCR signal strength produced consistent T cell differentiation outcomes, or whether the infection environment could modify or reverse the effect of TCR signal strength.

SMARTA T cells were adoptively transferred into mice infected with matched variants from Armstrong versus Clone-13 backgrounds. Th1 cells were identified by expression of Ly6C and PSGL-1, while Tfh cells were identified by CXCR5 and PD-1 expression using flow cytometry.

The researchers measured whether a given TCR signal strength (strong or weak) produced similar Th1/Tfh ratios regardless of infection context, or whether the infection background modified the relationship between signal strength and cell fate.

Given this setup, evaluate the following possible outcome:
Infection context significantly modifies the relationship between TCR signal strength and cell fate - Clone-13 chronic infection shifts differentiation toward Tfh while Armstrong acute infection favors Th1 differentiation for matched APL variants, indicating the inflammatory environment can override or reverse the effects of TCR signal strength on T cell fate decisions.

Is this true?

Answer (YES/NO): YES